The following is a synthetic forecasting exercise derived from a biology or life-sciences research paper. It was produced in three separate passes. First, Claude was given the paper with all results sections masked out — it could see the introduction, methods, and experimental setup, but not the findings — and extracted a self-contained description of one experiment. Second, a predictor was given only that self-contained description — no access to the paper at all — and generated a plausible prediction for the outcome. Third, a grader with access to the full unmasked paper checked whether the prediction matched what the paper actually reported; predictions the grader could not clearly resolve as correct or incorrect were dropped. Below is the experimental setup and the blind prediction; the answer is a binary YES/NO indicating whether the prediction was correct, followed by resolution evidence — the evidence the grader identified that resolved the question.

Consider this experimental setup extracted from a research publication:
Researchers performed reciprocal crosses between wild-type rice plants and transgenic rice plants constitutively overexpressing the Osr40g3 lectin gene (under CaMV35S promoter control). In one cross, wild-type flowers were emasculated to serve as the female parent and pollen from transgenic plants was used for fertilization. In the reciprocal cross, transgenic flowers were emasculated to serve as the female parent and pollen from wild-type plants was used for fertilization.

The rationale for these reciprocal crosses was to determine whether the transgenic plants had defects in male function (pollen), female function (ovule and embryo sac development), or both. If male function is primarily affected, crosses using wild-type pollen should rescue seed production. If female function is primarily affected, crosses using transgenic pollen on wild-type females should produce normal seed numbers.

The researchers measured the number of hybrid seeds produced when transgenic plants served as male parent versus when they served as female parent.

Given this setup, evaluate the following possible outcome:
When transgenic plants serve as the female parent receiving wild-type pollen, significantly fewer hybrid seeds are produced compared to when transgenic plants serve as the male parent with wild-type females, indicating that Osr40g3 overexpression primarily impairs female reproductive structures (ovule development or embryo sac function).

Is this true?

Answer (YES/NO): NO